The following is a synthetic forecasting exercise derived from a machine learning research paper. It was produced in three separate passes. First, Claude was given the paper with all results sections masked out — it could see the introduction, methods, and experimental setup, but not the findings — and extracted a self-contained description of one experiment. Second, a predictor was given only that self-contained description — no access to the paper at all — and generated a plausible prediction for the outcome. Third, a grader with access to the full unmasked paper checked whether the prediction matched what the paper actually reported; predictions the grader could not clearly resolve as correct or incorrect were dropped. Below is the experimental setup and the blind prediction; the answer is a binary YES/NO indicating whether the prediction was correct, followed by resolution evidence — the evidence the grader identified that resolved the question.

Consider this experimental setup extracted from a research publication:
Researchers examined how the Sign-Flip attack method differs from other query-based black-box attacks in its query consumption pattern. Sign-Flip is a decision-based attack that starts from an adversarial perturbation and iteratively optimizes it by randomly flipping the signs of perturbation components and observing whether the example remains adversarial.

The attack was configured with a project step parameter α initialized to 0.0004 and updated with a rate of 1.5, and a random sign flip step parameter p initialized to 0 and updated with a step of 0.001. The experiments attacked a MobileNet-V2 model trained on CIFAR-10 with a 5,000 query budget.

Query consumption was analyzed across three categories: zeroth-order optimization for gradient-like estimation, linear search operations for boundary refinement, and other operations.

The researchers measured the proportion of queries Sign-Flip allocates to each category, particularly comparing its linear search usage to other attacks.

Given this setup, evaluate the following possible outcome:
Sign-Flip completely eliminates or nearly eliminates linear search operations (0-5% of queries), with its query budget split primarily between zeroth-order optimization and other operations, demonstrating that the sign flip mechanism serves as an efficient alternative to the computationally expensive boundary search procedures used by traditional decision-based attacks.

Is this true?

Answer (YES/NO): NO